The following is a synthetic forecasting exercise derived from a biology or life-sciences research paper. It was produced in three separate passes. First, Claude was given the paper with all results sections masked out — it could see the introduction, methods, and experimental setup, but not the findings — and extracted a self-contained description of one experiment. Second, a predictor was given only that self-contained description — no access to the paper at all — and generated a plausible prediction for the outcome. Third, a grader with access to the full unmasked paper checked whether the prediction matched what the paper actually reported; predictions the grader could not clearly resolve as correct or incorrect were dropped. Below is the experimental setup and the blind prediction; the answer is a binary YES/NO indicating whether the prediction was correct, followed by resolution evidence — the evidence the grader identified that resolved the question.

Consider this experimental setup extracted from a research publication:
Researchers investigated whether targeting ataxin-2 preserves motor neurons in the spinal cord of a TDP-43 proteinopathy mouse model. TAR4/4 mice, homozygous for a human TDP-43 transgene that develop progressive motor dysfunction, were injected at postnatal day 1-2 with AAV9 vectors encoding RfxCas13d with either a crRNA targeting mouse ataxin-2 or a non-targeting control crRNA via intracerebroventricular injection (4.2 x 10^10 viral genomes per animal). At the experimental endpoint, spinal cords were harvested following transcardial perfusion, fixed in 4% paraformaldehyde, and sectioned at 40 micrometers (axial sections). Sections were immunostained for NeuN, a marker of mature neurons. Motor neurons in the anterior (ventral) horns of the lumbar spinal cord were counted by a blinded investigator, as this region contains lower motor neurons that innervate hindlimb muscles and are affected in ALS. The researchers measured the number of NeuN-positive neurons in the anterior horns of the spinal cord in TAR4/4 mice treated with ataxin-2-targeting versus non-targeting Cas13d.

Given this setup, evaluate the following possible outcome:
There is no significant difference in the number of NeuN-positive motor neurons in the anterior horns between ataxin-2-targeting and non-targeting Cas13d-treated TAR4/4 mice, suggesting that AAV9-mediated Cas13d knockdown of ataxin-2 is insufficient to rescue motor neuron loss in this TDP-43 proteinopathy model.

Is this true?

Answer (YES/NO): NO